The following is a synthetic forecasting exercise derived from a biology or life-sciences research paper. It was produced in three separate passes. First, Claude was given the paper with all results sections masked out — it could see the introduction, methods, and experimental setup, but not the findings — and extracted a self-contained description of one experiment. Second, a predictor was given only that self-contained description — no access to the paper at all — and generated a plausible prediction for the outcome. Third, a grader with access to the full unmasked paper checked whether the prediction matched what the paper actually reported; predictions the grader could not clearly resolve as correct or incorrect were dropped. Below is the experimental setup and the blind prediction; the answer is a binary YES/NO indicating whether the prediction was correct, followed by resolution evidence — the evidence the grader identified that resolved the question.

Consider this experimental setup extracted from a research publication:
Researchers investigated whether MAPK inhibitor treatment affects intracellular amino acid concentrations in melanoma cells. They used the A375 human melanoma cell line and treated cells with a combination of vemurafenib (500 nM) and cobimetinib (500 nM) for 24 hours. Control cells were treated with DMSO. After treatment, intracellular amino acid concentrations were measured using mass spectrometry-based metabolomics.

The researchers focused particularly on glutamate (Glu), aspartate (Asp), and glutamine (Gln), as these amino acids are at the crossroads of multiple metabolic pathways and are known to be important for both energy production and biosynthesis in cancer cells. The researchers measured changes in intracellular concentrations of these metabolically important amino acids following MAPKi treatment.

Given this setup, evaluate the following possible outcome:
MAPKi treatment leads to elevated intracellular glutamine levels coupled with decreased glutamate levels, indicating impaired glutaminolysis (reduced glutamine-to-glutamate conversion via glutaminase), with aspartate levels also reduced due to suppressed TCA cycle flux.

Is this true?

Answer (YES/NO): NO